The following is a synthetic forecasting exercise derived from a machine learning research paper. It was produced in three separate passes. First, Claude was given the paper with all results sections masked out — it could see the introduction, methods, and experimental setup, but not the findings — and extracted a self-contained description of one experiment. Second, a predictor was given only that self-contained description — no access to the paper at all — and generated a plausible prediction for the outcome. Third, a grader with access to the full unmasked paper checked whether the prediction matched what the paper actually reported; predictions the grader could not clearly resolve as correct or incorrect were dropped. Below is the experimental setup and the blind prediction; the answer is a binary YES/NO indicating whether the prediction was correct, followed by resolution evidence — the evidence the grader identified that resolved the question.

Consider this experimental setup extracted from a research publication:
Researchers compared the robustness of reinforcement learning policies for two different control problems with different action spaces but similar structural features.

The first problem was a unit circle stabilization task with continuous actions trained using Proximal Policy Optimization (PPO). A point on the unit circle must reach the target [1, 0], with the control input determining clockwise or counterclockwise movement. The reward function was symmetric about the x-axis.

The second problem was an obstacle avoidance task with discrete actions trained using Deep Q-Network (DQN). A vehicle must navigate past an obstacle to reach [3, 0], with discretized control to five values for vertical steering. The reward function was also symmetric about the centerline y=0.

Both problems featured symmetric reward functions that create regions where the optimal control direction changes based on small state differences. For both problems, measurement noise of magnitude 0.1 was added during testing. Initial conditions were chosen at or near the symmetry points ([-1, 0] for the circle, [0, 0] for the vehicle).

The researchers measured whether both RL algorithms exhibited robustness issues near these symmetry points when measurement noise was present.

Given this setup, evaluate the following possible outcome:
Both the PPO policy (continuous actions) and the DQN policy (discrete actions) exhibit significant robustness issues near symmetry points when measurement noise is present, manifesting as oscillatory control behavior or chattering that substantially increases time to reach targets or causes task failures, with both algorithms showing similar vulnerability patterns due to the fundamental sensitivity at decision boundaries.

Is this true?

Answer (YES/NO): NO